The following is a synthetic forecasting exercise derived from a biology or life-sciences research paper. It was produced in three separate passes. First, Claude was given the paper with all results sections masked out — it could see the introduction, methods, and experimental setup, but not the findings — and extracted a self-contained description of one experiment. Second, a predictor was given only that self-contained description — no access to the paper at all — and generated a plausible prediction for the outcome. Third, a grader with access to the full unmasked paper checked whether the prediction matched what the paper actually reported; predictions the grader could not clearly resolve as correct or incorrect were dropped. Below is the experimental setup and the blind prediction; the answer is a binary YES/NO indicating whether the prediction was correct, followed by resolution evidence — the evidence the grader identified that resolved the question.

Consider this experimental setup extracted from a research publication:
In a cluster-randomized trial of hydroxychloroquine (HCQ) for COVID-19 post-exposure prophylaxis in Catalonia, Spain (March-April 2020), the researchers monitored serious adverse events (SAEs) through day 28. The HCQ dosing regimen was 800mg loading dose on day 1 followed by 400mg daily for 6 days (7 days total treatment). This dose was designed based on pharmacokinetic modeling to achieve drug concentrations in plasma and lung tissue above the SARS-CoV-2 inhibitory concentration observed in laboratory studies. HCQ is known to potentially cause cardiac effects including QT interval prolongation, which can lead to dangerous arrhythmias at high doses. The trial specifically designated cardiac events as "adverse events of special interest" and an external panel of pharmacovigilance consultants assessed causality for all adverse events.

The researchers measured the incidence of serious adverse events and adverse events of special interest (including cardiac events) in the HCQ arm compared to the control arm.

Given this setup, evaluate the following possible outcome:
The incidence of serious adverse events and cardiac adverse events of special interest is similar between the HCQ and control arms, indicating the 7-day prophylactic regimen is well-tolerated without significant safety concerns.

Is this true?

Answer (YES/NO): NO